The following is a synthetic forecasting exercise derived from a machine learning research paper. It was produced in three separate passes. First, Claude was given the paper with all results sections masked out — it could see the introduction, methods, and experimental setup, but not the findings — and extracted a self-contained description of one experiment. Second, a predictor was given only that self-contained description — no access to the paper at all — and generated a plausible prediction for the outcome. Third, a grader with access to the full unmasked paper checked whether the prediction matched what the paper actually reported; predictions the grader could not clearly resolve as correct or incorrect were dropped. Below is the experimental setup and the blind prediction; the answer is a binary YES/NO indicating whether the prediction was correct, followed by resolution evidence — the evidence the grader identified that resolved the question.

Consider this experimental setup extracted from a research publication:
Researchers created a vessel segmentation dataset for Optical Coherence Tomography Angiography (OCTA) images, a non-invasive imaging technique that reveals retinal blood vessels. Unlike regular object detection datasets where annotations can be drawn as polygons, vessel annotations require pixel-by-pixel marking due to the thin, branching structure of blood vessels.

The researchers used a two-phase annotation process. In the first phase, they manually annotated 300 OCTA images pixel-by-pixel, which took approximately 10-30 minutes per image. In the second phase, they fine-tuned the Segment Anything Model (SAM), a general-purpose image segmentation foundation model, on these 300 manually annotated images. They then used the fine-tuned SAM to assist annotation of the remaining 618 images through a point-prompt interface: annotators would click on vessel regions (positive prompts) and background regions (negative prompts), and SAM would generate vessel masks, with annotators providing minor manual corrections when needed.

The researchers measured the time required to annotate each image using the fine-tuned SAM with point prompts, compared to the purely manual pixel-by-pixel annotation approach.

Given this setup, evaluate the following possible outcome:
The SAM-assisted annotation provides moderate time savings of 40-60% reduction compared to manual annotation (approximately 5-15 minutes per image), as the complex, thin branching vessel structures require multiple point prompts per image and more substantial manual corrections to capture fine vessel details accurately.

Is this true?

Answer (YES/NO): NO